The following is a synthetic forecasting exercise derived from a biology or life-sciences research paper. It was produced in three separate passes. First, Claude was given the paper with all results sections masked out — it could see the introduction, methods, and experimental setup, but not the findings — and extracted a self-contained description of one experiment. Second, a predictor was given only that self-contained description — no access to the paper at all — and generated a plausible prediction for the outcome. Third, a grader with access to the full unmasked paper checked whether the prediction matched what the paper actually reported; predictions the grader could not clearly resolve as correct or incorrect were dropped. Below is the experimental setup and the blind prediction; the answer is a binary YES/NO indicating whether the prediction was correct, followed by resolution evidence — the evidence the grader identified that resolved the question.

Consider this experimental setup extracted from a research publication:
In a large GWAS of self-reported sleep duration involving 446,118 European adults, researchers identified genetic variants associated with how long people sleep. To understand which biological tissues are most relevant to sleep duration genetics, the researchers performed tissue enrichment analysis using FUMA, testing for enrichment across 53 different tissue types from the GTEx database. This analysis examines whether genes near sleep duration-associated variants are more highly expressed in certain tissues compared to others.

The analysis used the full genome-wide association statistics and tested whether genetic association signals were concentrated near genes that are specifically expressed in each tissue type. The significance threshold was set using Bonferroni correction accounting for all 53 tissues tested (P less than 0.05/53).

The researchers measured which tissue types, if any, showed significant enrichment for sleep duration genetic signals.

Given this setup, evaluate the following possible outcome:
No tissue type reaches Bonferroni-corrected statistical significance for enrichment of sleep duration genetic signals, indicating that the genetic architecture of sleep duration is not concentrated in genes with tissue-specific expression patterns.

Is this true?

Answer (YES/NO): NO